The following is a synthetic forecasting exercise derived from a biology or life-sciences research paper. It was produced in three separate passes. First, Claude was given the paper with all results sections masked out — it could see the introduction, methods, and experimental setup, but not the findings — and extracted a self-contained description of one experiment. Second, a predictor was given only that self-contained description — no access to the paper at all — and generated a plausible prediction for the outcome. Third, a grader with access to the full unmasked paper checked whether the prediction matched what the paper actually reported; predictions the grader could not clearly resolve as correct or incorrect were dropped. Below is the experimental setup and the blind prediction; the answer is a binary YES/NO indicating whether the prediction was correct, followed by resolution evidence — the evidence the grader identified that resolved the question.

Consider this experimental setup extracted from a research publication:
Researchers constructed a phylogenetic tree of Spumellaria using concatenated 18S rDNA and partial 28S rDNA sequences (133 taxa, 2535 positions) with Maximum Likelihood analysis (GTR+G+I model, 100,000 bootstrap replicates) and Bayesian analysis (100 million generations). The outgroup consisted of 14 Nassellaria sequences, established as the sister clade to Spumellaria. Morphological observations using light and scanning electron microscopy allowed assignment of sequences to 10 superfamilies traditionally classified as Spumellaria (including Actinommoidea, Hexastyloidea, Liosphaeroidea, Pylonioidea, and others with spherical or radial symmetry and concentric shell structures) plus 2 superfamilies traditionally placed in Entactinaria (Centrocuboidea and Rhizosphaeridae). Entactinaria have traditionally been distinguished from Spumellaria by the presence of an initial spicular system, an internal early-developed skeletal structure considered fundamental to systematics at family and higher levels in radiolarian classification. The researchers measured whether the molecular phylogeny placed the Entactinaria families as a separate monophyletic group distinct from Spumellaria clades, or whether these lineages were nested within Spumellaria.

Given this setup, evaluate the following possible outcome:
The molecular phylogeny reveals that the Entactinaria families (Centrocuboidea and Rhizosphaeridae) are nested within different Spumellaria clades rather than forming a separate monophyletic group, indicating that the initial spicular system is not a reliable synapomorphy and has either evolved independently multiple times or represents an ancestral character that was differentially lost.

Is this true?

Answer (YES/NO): YES